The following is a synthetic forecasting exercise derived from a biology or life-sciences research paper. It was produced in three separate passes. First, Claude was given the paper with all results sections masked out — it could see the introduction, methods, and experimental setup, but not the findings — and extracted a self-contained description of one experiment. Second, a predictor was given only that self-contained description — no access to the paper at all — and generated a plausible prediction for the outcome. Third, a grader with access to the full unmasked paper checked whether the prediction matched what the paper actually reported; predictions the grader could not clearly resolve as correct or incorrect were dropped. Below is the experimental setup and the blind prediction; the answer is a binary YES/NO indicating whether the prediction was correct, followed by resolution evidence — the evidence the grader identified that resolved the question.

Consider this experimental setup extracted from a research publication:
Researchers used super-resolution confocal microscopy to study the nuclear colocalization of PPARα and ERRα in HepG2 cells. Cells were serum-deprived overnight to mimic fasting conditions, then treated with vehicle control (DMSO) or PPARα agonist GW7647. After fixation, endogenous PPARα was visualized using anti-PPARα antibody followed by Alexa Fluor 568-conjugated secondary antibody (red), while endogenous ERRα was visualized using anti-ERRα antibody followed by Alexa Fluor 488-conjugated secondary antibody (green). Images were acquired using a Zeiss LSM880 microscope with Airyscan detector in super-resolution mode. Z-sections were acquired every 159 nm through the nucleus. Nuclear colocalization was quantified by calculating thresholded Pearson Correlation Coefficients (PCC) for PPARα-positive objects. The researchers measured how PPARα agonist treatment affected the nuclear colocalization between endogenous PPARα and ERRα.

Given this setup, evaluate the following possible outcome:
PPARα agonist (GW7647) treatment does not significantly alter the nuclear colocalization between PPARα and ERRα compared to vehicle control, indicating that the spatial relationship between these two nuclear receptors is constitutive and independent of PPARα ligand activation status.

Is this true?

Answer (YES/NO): NO